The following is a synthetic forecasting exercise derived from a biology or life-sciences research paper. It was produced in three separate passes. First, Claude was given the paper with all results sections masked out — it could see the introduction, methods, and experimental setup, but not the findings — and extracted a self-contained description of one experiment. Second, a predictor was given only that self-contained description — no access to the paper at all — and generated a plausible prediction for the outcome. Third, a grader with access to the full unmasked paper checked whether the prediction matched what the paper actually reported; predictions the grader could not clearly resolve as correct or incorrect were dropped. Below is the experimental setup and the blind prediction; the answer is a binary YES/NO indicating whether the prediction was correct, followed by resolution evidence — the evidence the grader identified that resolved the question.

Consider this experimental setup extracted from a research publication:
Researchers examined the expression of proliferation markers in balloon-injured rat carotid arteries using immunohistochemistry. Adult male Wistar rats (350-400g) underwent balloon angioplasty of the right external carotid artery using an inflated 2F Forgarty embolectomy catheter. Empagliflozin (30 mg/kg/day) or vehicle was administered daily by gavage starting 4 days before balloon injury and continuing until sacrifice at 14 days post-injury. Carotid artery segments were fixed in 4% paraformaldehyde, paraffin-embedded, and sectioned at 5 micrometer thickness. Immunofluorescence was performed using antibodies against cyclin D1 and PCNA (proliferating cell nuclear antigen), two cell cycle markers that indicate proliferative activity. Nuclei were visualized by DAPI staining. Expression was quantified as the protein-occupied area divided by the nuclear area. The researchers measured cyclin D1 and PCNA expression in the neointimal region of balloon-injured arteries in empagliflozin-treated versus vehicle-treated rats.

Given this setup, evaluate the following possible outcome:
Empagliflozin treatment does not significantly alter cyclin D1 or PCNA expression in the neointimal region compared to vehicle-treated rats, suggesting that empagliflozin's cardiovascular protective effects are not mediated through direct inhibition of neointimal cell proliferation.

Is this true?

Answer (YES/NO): NO